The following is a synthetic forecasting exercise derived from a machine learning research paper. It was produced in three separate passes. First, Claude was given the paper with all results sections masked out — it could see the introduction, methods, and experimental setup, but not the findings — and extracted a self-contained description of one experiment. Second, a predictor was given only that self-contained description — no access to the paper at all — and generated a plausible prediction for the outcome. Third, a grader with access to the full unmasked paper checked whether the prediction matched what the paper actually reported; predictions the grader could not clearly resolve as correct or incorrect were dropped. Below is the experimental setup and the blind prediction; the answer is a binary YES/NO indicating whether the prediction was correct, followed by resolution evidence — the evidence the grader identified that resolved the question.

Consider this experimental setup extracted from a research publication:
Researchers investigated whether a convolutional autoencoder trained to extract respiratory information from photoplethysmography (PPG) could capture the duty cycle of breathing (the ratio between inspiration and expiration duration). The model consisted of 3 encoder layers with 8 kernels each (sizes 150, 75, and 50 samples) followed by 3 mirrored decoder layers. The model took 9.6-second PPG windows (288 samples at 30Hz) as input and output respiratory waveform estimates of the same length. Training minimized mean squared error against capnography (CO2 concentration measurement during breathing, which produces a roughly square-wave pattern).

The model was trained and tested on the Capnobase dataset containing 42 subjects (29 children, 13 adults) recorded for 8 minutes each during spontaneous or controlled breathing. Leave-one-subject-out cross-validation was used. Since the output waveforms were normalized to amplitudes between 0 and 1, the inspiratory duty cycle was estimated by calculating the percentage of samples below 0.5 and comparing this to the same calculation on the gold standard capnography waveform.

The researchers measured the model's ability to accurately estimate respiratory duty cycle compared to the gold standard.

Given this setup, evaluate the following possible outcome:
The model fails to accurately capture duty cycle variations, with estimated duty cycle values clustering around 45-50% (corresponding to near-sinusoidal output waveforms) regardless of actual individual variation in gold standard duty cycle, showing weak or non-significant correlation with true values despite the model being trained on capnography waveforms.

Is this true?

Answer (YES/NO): NO